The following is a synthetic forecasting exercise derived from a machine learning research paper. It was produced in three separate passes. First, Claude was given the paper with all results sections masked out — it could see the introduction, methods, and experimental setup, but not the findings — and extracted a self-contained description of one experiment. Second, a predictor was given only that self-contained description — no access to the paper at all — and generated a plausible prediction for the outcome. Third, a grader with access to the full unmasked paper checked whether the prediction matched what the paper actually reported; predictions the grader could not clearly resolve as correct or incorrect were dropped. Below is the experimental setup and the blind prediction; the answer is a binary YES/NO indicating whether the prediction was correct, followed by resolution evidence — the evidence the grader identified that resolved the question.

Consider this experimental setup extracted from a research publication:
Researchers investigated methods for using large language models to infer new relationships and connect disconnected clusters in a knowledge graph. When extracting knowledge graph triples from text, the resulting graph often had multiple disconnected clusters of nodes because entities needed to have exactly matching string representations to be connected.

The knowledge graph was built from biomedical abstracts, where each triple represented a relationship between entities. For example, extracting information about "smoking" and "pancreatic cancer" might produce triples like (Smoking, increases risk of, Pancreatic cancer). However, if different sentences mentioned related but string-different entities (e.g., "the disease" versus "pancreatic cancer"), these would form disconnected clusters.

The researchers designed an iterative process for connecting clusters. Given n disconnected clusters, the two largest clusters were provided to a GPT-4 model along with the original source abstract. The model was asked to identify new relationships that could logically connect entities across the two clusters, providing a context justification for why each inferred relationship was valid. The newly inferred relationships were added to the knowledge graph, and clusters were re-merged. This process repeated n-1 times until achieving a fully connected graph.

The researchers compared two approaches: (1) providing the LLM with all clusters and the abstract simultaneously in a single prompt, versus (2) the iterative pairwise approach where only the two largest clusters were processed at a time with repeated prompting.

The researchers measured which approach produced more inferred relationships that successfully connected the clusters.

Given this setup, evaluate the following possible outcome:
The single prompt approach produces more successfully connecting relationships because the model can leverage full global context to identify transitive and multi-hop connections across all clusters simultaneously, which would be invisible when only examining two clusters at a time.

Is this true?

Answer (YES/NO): NO